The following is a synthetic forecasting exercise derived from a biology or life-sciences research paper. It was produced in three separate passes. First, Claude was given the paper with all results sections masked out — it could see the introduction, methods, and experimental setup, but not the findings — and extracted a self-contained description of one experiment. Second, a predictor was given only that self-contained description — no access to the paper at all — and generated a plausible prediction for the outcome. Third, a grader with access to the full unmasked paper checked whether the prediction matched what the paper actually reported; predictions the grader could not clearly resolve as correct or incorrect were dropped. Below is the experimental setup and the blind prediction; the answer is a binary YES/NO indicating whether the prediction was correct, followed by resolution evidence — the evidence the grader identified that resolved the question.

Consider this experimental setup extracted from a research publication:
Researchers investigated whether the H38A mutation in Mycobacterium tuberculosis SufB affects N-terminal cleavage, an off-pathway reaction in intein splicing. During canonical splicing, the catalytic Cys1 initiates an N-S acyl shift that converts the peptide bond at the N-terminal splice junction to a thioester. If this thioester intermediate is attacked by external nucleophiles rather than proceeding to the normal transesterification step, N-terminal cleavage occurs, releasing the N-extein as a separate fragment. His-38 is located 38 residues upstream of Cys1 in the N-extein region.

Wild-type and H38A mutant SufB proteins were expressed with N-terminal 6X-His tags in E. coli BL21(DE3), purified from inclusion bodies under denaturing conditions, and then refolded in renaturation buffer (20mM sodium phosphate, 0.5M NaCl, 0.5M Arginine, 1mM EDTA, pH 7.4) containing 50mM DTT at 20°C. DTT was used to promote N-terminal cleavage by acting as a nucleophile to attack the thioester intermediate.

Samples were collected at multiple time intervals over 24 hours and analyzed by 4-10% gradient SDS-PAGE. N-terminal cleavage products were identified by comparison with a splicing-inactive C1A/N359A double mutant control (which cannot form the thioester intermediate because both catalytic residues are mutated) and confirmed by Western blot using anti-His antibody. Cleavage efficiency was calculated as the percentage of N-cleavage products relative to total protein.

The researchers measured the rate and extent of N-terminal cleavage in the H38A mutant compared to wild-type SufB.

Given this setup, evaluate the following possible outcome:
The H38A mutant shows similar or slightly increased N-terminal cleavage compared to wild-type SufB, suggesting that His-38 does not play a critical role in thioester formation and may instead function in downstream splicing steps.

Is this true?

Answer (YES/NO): NO